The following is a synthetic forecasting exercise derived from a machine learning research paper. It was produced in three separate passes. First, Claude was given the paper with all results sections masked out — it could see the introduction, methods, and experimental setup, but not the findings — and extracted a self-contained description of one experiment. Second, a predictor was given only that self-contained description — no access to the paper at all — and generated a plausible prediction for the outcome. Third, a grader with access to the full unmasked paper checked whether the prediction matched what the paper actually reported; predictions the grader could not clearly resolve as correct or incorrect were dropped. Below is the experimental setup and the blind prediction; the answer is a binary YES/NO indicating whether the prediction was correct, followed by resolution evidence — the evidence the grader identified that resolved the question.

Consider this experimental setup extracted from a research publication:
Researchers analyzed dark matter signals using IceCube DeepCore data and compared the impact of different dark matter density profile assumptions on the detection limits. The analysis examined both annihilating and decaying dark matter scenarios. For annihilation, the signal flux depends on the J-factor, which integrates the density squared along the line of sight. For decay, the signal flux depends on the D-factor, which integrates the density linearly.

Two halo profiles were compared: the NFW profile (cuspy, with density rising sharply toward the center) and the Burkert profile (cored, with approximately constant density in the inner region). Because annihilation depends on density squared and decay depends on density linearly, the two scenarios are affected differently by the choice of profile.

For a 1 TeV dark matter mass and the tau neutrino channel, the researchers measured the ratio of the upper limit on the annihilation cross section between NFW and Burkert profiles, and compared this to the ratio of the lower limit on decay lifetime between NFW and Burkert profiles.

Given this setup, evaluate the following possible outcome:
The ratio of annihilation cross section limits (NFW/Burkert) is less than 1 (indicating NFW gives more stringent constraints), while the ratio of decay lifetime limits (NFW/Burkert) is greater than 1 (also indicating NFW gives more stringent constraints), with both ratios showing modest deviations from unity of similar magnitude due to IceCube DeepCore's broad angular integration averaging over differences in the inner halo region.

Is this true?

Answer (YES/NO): NO